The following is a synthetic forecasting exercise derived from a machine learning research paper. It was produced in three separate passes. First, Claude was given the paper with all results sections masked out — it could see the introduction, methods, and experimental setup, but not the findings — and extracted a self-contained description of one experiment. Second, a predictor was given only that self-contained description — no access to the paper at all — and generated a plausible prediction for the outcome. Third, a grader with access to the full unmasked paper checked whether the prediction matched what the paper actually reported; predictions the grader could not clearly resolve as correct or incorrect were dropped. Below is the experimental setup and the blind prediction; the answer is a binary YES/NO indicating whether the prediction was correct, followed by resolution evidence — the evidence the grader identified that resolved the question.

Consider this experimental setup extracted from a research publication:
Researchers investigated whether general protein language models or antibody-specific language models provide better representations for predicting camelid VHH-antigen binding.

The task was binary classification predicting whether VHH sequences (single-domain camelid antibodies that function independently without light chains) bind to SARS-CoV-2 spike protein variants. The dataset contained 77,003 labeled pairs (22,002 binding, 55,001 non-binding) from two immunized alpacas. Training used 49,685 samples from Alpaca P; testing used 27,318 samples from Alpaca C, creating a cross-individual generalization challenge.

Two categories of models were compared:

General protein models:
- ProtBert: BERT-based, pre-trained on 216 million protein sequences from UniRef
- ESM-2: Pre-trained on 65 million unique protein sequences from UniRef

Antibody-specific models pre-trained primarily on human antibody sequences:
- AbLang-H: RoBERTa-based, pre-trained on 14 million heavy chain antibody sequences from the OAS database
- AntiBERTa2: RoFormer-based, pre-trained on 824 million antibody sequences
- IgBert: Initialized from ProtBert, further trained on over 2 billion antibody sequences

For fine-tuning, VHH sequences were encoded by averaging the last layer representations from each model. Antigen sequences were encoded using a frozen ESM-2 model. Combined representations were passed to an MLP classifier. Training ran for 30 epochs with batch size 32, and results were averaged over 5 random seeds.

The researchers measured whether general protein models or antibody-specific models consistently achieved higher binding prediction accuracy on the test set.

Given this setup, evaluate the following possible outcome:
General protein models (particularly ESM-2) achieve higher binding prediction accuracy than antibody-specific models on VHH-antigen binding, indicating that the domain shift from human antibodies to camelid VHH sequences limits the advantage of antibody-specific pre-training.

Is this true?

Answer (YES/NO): NO